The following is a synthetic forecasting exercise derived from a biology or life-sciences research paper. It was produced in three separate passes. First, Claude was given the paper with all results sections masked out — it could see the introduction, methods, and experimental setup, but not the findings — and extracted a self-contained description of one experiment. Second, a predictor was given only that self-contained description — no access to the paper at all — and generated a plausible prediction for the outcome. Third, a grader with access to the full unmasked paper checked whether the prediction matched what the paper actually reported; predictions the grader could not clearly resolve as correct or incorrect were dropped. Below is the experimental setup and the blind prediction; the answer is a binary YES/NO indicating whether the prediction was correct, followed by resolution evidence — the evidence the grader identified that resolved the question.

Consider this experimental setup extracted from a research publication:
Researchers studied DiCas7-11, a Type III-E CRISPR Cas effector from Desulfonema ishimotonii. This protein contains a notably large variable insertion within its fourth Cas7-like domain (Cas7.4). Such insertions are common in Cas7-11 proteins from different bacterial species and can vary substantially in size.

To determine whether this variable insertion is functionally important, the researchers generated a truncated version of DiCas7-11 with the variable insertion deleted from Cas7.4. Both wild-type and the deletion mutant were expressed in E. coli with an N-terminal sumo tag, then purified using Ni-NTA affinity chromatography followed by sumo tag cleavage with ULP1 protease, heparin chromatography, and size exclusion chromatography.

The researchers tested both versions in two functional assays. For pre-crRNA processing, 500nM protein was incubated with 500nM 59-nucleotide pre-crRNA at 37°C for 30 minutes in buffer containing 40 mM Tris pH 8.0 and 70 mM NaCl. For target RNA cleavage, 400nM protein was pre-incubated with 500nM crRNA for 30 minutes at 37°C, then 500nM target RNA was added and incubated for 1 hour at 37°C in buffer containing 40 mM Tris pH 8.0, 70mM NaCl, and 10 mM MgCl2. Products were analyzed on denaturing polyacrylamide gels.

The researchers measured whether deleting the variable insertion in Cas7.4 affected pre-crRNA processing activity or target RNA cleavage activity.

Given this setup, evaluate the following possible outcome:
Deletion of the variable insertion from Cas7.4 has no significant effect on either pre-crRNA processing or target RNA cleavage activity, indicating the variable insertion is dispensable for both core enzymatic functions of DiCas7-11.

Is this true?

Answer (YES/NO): YES